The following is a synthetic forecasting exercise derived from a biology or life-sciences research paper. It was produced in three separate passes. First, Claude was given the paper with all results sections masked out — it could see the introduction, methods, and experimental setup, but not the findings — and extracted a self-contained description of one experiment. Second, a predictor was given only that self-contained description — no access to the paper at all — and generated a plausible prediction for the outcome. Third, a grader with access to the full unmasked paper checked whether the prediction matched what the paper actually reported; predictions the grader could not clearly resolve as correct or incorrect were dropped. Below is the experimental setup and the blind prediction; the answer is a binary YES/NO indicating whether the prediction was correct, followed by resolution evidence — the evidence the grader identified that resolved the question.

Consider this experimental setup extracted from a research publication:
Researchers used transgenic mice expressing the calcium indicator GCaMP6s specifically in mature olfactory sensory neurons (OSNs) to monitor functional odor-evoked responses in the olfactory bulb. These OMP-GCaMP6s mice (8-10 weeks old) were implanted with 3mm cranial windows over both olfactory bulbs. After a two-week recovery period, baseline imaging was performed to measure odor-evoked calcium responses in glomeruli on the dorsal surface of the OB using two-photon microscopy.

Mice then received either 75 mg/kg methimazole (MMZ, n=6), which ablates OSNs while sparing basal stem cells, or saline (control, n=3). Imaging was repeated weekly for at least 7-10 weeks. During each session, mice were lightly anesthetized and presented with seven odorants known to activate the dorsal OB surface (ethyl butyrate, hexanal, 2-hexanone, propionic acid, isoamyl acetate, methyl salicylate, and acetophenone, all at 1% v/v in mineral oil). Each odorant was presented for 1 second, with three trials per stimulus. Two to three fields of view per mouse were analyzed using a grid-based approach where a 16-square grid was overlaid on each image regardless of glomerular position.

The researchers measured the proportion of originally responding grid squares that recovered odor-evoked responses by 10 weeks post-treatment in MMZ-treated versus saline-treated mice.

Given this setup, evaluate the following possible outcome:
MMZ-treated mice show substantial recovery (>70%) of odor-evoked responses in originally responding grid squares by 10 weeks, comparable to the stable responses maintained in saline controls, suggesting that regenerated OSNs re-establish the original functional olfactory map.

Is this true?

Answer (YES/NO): NO